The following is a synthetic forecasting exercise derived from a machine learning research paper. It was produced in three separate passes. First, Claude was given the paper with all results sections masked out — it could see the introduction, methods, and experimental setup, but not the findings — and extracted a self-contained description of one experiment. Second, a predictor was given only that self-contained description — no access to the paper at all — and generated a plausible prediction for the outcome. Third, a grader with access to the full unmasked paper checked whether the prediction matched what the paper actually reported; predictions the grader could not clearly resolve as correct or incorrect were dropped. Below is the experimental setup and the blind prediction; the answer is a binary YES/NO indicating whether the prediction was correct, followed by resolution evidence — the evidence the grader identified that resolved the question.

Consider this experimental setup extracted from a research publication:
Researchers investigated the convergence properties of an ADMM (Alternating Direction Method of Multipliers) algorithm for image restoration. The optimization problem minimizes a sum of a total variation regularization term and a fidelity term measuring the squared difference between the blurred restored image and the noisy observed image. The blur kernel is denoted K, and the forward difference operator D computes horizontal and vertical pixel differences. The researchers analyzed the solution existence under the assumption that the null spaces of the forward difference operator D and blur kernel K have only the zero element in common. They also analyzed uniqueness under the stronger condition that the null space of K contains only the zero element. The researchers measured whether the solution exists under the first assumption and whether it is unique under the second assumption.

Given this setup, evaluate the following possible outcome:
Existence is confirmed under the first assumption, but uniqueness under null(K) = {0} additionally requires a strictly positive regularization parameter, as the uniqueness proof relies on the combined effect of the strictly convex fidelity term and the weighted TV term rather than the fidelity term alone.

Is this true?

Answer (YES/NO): NO